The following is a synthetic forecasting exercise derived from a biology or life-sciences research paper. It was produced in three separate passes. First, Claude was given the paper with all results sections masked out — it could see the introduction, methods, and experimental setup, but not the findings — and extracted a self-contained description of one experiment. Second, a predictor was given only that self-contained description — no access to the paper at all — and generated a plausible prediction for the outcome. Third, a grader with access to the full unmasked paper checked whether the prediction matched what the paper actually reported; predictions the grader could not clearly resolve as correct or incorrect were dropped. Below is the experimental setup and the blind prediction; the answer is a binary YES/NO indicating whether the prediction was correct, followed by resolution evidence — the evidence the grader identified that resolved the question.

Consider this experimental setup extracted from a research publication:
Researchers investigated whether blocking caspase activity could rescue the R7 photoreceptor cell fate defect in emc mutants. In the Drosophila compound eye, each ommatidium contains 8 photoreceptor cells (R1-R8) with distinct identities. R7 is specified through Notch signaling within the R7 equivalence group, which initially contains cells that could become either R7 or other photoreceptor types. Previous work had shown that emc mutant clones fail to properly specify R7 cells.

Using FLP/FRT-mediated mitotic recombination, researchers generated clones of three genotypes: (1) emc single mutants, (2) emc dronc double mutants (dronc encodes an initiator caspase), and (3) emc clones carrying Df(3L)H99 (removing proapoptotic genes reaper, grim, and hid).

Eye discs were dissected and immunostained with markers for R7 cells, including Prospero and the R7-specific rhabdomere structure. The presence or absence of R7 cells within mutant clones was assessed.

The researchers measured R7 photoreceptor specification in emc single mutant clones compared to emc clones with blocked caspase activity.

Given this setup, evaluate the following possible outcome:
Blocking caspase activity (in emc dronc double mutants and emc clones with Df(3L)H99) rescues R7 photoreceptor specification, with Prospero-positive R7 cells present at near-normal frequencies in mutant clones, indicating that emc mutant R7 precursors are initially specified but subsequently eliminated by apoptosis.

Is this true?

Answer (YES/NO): NO